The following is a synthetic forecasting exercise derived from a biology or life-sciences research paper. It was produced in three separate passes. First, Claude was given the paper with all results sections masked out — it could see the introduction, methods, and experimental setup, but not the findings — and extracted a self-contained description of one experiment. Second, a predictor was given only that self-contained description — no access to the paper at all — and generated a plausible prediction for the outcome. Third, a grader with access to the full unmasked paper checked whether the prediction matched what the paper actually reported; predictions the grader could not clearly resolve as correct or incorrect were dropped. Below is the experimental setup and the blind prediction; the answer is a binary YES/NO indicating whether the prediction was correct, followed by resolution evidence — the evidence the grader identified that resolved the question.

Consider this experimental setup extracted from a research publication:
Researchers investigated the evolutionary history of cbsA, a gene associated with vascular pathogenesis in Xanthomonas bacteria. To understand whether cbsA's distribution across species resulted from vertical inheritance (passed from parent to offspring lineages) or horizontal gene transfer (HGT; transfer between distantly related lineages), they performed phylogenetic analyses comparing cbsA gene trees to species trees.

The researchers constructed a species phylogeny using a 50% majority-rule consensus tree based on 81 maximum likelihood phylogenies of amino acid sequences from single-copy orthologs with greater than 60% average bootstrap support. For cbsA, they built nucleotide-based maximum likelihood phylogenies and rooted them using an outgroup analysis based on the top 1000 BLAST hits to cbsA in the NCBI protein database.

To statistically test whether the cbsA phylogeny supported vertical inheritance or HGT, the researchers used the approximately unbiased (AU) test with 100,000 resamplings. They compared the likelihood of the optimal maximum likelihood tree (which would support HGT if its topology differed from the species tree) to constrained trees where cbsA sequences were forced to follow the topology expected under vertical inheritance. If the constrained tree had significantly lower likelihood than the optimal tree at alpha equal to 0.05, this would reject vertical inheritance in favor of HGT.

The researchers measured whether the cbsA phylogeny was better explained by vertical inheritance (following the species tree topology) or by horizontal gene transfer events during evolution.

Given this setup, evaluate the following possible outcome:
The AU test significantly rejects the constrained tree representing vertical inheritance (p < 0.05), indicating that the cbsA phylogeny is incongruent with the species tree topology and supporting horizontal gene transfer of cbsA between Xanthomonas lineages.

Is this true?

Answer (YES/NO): YES